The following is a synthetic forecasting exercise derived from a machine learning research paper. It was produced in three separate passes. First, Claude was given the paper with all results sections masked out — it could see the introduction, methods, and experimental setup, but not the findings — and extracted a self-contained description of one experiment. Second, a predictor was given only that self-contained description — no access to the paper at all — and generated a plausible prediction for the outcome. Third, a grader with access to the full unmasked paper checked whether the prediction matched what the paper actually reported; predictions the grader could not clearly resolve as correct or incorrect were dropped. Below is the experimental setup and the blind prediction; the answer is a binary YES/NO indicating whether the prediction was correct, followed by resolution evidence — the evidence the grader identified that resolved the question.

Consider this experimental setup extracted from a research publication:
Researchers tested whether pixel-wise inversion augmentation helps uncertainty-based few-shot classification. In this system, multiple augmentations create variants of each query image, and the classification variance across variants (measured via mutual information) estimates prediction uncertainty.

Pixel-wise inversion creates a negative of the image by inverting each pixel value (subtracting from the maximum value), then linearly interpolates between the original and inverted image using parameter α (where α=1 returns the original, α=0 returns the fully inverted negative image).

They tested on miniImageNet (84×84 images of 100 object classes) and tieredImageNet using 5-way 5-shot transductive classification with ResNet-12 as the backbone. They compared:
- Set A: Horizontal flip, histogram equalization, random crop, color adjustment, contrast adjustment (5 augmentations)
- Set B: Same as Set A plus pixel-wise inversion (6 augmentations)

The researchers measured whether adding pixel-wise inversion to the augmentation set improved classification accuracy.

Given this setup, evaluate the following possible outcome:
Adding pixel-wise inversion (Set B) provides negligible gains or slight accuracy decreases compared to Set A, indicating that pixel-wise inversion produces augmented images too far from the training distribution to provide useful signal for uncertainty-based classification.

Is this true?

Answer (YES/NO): YES